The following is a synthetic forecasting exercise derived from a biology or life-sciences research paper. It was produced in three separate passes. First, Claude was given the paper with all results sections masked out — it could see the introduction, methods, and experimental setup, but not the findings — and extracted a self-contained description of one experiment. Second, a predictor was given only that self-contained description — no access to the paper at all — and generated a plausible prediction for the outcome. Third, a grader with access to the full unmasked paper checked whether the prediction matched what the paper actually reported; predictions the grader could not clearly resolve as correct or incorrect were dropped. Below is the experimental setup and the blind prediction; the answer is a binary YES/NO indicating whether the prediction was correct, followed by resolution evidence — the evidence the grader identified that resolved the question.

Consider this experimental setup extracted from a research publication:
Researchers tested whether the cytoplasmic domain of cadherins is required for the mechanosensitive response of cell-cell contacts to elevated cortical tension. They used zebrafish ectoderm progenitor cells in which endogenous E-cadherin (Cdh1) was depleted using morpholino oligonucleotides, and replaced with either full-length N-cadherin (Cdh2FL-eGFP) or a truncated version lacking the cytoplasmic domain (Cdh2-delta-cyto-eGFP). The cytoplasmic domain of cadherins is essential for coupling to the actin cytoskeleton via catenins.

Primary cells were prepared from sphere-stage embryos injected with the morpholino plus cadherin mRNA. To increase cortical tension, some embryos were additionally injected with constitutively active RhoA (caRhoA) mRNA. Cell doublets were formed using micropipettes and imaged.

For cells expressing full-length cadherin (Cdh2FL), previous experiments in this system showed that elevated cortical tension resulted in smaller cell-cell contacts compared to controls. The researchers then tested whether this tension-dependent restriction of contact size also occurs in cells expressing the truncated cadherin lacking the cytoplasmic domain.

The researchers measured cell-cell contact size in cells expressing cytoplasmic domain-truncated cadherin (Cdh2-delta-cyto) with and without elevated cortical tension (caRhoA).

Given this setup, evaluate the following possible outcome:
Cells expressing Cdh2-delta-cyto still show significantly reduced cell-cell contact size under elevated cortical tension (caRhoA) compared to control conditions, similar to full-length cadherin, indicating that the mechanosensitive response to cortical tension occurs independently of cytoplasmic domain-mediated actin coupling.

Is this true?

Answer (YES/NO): NO